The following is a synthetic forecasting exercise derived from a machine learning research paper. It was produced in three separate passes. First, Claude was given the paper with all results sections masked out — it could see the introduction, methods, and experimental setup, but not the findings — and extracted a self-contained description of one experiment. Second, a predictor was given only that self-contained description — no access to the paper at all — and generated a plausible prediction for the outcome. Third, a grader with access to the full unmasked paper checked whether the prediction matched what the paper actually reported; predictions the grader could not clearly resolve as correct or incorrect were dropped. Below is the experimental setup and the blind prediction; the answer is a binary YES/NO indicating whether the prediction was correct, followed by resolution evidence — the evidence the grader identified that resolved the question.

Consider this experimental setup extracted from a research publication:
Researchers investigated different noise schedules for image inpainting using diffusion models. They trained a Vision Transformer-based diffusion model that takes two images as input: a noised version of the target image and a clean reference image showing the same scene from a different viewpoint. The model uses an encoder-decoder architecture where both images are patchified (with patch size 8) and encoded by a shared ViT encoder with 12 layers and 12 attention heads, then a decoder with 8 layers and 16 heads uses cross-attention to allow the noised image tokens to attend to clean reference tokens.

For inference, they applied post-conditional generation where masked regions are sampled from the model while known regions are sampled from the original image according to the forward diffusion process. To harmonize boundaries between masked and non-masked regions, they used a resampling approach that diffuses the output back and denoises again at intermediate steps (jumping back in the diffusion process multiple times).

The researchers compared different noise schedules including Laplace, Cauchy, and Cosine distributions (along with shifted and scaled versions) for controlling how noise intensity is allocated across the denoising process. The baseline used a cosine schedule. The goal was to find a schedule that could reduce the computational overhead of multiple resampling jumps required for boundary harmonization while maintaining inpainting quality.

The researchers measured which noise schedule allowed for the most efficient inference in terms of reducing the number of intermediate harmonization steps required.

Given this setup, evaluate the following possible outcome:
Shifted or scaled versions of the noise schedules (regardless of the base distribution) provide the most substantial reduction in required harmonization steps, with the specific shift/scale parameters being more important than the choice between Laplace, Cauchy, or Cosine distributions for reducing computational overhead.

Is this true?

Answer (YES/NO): NO